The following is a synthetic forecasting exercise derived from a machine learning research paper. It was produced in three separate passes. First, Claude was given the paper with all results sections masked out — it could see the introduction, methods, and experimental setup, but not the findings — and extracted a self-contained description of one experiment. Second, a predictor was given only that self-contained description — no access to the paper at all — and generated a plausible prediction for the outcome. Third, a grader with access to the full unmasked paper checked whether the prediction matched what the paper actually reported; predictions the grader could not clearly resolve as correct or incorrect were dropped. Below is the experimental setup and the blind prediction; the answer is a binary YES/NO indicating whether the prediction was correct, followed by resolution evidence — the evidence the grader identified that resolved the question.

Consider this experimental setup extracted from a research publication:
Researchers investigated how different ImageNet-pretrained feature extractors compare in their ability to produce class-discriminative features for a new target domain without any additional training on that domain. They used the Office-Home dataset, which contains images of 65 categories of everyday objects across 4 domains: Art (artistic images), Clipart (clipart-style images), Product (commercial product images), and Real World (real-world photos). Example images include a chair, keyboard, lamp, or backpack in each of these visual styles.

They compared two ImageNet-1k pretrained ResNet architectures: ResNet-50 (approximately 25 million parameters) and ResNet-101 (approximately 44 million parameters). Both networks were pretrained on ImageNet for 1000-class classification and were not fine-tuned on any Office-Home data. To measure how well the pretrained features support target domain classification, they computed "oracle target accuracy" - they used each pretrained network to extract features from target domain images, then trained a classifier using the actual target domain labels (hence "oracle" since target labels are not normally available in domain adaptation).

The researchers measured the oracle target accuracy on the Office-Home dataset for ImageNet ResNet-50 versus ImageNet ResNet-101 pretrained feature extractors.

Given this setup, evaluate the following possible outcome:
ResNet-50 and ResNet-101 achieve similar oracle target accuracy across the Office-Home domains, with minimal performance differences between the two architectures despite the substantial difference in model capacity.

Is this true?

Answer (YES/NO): NO